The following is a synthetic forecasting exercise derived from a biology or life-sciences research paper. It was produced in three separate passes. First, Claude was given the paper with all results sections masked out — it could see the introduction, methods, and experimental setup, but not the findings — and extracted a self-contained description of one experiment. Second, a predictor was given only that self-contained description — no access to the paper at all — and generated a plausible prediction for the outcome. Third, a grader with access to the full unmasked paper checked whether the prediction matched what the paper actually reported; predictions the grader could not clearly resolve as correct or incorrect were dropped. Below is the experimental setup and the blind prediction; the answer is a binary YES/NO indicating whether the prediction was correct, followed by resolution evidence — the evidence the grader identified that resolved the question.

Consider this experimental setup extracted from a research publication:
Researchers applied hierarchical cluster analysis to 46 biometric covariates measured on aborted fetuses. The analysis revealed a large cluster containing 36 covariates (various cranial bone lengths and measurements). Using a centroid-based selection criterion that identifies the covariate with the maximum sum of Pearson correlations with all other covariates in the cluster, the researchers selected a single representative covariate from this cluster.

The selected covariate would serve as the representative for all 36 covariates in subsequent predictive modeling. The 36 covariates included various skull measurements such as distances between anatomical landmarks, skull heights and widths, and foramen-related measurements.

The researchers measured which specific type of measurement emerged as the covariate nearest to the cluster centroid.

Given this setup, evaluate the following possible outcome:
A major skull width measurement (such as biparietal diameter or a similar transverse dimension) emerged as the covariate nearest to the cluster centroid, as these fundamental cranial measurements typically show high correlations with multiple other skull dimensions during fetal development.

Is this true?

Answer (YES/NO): NO